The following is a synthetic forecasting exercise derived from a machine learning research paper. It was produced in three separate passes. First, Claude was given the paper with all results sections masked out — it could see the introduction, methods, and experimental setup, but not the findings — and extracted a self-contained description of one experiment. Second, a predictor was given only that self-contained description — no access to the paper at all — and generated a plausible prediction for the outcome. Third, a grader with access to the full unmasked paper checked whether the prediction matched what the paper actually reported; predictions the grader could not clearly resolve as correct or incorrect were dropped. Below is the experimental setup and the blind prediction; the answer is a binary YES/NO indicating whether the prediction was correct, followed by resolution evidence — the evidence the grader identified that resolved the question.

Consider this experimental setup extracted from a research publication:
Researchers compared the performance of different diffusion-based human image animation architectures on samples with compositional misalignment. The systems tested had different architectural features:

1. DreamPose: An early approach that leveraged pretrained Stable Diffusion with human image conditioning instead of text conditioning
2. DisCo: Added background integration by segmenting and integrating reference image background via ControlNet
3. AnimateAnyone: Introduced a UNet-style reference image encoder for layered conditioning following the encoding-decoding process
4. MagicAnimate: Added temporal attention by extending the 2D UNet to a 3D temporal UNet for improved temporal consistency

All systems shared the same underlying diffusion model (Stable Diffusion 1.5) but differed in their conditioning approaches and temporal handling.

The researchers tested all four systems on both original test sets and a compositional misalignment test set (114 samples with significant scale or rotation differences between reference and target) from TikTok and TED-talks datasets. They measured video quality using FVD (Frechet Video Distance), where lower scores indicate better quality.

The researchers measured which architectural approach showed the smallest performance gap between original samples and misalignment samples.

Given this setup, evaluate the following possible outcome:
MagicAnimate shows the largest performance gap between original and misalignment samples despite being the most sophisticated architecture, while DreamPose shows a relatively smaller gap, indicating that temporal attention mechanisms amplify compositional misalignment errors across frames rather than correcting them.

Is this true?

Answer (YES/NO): NO